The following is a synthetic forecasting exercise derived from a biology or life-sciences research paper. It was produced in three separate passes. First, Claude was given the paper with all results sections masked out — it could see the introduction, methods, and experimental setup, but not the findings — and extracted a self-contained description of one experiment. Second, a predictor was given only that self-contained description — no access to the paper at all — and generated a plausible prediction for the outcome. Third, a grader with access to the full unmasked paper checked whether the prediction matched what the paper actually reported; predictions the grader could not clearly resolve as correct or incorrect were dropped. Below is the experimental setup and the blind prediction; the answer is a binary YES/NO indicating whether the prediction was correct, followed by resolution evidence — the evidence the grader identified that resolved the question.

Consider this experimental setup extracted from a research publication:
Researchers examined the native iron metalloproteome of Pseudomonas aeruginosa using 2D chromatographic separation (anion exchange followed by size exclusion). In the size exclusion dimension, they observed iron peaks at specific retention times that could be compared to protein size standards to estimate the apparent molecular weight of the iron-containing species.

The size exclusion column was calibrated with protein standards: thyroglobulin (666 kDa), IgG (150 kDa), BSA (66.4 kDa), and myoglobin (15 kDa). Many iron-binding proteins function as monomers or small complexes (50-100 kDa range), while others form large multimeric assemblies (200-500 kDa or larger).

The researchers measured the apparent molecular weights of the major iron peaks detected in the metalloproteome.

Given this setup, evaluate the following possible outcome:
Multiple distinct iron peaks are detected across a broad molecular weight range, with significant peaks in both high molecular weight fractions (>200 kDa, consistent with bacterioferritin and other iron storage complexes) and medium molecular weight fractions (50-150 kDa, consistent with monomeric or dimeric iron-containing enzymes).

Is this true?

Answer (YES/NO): YES